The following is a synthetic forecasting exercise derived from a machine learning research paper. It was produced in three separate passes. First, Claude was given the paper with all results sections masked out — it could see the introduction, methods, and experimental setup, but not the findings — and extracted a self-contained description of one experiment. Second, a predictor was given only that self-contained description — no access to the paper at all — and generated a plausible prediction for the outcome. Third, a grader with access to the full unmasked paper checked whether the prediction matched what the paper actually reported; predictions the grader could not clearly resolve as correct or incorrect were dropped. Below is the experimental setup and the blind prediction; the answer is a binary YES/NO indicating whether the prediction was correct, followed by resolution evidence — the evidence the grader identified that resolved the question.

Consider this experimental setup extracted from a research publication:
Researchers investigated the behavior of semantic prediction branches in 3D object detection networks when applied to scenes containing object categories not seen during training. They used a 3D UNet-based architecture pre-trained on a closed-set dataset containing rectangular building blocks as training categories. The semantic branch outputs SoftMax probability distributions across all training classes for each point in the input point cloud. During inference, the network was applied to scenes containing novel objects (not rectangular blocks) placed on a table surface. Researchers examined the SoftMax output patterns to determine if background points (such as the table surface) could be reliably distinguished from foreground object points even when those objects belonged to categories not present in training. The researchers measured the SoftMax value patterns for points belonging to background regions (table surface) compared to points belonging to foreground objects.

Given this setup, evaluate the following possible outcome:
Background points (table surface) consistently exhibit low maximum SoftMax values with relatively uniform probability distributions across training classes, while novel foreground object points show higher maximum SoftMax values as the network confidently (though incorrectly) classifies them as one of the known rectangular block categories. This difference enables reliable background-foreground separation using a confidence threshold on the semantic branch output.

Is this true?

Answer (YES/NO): NO